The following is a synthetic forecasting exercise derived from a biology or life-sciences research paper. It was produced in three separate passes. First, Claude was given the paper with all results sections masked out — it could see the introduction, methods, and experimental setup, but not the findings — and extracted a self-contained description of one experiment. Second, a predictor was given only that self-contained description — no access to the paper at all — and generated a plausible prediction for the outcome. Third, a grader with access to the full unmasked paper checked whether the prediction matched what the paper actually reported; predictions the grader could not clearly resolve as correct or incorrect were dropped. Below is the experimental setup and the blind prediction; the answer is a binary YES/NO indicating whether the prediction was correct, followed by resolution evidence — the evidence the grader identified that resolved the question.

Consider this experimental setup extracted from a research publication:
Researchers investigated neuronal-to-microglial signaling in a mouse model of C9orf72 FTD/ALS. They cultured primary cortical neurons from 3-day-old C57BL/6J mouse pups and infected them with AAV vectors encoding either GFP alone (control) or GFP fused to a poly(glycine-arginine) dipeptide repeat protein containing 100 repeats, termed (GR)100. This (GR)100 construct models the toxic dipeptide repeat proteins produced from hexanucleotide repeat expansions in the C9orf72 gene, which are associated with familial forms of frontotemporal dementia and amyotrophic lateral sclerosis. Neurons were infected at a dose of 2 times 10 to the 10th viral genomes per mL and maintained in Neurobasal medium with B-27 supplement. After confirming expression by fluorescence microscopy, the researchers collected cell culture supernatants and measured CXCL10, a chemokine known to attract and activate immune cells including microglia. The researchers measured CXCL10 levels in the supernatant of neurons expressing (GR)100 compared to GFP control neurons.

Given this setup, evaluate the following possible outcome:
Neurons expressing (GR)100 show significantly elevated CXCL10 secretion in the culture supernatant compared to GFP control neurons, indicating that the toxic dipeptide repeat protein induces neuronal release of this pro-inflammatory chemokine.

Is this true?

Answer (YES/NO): YES